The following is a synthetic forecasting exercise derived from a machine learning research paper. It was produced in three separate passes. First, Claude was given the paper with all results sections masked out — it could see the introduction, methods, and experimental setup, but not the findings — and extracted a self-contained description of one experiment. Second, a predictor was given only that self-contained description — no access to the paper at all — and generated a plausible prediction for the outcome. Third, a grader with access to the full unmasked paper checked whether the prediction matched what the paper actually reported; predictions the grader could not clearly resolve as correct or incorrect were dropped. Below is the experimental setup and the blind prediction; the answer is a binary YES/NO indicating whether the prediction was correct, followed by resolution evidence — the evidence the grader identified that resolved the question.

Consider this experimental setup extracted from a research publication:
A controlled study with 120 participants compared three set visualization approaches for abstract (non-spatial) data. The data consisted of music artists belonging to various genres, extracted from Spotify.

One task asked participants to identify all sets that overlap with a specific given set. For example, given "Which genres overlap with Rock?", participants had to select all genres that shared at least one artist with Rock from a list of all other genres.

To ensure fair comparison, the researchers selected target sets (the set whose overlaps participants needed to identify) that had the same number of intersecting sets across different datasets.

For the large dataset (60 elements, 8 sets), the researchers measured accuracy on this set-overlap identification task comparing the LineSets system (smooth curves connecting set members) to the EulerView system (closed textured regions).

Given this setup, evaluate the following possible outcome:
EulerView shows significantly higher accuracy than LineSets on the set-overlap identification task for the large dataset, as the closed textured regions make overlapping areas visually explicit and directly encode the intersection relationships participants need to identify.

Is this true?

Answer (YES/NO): NO